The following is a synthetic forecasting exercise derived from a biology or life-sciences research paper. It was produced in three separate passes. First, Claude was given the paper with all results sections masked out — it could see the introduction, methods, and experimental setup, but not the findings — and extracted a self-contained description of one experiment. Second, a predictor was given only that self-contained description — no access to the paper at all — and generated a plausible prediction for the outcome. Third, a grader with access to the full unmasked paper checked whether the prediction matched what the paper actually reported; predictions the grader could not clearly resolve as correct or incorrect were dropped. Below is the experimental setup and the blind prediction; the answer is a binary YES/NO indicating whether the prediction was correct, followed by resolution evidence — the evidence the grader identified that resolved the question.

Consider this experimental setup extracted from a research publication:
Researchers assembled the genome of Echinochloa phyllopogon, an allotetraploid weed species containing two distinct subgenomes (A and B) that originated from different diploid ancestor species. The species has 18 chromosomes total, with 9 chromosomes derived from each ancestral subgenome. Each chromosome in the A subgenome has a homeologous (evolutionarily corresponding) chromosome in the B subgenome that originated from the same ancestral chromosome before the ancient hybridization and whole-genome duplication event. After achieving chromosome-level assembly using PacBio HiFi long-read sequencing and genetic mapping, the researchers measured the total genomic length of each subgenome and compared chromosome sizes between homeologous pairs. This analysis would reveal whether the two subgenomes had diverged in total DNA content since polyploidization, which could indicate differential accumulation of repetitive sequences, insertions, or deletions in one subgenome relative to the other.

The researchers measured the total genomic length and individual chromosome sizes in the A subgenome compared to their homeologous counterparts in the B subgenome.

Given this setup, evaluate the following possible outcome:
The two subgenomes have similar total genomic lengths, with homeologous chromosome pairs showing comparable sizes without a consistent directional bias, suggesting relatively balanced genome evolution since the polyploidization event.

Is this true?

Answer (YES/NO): NO